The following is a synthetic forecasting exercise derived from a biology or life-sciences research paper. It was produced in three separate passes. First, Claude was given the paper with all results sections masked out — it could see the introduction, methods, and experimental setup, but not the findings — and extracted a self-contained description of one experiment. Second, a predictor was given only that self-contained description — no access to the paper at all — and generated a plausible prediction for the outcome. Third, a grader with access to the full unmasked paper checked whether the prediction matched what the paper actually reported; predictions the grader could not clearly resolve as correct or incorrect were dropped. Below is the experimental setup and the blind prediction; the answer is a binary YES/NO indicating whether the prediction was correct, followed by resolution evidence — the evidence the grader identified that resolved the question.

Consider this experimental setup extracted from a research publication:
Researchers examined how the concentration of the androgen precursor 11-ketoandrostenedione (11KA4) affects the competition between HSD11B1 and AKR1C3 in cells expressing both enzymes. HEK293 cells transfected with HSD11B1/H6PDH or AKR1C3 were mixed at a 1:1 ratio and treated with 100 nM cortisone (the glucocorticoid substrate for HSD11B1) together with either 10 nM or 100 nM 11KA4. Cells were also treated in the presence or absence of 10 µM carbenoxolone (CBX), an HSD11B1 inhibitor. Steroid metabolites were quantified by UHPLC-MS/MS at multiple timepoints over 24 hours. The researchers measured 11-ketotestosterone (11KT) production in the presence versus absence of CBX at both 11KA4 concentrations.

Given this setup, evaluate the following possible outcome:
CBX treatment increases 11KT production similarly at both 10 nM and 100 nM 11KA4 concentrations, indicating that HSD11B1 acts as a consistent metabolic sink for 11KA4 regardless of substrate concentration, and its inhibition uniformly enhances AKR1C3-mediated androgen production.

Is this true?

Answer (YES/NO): NO